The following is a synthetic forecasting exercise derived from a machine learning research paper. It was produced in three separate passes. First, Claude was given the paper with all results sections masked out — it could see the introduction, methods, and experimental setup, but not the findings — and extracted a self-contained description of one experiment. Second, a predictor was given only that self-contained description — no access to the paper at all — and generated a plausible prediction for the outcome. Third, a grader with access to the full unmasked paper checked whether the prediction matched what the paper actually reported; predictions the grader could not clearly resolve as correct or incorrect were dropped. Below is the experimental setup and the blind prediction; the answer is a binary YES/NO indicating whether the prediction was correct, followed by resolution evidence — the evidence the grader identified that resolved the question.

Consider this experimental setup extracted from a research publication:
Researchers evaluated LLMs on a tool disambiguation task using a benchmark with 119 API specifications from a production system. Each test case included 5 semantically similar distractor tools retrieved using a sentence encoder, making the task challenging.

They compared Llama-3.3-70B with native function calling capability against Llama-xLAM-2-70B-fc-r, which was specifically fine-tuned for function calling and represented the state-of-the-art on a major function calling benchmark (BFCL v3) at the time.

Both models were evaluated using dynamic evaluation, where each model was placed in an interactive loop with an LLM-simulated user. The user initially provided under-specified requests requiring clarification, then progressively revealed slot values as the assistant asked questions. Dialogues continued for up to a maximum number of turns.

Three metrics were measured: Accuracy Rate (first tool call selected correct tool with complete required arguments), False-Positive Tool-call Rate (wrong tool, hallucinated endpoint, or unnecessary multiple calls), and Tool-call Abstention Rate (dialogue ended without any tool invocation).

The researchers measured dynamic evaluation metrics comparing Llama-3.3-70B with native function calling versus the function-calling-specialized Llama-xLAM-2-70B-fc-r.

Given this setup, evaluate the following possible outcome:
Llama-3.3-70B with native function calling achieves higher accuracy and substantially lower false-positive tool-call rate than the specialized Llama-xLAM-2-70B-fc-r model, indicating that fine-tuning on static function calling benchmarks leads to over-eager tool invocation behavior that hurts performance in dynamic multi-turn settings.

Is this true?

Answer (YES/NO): NO